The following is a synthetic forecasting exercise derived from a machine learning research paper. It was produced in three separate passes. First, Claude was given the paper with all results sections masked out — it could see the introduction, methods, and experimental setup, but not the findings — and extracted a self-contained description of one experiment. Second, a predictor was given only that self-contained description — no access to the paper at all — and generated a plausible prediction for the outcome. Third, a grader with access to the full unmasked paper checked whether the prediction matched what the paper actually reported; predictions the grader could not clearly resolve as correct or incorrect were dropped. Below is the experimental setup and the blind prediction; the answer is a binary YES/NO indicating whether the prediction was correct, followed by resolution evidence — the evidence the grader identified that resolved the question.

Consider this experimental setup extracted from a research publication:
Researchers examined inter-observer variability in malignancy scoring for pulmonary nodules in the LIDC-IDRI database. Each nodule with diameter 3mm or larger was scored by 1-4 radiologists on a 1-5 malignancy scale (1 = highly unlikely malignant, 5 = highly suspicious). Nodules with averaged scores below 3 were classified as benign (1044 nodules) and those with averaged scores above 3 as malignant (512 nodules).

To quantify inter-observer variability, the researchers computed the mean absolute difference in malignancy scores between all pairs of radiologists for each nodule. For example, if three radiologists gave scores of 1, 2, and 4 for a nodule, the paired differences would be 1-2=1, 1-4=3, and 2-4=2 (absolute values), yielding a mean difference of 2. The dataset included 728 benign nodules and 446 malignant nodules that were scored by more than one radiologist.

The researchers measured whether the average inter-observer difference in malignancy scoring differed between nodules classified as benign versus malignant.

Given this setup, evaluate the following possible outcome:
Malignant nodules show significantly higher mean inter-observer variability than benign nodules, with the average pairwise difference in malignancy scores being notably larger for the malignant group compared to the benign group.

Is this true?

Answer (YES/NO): YES